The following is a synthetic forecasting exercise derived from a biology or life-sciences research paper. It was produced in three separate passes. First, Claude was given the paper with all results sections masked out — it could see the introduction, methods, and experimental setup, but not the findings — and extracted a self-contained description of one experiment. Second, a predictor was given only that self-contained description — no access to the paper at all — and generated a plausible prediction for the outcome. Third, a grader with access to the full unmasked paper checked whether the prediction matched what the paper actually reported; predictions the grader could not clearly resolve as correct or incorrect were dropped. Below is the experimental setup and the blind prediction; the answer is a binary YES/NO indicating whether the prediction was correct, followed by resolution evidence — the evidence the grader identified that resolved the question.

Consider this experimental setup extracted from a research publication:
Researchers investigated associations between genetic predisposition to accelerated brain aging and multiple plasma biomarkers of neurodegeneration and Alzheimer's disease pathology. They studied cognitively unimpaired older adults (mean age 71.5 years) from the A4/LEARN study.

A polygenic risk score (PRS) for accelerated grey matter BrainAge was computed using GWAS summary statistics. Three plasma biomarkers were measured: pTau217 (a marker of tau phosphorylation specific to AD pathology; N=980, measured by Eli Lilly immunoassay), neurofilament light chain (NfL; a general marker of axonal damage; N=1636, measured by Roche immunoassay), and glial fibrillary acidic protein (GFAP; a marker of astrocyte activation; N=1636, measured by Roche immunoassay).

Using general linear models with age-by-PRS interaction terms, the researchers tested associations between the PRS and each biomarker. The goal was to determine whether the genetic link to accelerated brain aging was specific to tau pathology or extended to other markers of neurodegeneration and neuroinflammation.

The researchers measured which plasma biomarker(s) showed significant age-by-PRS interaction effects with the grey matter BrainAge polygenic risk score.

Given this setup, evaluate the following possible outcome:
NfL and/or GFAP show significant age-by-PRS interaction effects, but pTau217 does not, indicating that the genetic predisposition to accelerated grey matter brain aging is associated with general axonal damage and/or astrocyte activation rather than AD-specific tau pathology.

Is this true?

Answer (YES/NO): NO